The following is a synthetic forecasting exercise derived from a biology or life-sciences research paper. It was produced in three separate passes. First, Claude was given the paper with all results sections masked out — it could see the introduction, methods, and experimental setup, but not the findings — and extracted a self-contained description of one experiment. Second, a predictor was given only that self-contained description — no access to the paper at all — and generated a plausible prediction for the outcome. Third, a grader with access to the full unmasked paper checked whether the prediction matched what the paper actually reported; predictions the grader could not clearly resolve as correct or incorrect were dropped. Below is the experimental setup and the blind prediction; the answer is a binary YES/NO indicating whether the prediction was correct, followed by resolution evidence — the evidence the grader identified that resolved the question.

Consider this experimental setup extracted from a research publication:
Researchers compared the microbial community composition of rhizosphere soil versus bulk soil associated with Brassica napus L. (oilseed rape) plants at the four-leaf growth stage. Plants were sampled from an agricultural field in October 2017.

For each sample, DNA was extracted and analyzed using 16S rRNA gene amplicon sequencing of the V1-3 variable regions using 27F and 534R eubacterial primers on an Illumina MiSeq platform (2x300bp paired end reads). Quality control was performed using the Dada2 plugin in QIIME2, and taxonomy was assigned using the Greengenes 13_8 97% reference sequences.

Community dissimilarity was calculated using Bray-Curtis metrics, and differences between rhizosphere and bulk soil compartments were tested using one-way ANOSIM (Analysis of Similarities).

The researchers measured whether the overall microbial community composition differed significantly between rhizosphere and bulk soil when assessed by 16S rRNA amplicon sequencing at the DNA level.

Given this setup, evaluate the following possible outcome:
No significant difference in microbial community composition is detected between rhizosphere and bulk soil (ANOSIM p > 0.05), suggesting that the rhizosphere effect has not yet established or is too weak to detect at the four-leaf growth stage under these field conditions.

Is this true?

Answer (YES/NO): YES